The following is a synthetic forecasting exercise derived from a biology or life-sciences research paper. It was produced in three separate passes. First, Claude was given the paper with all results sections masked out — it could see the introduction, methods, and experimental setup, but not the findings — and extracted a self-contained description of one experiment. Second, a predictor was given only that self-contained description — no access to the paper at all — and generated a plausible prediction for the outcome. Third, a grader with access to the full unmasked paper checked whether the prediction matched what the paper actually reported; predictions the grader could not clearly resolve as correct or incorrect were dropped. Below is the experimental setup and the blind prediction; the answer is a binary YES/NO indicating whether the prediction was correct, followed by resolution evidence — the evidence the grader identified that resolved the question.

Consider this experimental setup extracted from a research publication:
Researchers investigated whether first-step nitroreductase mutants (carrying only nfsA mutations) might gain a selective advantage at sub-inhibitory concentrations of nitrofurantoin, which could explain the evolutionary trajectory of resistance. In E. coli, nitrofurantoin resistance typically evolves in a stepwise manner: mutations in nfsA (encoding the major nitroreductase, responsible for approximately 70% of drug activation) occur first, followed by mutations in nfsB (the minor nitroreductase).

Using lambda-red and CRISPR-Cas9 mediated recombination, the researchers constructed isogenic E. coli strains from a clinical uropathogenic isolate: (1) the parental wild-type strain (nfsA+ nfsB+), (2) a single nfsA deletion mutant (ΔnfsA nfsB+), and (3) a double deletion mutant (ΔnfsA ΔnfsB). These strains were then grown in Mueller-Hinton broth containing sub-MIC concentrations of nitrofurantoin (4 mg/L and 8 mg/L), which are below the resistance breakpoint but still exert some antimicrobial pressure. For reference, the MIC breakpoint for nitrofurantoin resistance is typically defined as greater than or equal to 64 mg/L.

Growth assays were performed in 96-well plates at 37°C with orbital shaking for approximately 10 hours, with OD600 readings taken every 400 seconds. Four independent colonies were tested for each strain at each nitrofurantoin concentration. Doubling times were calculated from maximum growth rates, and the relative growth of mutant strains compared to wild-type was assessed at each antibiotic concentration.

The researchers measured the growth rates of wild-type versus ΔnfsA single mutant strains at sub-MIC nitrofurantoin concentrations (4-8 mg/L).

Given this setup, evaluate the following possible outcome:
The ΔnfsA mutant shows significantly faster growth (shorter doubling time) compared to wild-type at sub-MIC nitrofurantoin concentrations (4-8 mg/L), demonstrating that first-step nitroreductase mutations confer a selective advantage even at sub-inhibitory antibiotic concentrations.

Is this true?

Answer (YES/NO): YES